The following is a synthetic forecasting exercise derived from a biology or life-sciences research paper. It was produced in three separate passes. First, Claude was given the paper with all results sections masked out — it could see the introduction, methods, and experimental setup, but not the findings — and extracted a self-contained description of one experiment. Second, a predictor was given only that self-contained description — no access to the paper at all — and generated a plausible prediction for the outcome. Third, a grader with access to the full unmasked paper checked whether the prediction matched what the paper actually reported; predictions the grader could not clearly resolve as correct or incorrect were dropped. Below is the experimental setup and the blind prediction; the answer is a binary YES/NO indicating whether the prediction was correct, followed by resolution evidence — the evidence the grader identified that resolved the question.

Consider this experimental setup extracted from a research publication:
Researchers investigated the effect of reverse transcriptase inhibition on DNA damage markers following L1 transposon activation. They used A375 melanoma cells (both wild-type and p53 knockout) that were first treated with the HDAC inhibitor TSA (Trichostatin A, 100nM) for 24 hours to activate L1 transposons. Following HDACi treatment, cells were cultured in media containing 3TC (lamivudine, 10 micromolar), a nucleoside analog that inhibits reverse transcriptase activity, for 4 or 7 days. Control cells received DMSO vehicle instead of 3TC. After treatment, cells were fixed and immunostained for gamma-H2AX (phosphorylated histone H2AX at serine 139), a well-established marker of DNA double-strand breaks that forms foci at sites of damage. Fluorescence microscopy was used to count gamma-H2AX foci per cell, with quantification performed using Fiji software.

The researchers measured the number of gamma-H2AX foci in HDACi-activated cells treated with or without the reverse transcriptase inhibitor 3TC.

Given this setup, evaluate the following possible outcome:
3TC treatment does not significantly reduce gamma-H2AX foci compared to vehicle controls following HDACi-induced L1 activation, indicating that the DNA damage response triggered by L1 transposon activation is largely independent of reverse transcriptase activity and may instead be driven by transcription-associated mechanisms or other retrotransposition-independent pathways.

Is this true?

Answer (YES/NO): NO